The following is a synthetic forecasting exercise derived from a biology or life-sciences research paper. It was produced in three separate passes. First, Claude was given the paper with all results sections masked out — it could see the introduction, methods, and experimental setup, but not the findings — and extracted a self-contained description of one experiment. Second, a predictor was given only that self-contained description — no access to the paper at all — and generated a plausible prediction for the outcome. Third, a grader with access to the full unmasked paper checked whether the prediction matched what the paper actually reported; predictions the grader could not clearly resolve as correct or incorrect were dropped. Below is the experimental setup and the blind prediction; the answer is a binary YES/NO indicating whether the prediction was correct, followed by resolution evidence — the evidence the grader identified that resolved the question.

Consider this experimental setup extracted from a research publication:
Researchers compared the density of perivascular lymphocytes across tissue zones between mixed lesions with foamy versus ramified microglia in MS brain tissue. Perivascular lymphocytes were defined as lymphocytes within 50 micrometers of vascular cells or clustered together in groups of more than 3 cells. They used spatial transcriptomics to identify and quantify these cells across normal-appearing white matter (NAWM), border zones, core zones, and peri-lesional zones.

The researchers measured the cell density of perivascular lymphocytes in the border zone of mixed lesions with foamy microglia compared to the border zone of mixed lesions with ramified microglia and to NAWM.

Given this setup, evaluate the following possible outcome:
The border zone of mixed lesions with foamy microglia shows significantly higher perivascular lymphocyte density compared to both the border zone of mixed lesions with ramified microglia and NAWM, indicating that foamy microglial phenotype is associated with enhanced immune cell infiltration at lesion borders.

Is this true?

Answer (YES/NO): YES